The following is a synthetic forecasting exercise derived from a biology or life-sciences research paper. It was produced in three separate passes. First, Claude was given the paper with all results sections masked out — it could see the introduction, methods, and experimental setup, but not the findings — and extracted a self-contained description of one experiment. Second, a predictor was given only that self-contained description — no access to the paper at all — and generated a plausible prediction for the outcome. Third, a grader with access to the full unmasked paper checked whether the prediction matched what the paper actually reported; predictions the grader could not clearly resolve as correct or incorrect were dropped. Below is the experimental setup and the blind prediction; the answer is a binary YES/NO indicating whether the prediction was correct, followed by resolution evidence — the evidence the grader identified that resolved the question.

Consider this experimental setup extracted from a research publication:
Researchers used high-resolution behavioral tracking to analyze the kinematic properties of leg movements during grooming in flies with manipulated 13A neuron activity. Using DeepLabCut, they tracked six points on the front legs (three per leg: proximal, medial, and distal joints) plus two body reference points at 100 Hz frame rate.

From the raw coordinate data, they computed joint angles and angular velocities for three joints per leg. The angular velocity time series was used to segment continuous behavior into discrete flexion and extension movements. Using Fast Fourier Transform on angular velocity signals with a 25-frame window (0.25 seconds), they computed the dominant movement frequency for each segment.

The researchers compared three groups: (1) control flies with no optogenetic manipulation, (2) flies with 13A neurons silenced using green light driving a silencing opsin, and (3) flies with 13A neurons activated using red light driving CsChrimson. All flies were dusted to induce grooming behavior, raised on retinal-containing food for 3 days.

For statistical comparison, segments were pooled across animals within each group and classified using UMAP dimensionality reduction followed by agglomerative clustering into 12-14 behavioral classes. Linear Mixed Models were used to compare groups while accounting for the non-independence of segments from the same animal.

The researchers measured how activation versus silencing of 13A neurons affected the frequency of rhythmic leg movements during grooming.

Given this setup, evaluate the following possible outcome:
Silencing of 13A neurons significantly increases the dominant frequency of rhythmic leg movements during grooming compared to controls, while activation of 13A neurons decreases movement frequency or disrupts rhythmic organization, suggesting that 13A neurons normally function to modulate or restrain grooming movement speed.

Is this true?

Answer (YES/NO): NO